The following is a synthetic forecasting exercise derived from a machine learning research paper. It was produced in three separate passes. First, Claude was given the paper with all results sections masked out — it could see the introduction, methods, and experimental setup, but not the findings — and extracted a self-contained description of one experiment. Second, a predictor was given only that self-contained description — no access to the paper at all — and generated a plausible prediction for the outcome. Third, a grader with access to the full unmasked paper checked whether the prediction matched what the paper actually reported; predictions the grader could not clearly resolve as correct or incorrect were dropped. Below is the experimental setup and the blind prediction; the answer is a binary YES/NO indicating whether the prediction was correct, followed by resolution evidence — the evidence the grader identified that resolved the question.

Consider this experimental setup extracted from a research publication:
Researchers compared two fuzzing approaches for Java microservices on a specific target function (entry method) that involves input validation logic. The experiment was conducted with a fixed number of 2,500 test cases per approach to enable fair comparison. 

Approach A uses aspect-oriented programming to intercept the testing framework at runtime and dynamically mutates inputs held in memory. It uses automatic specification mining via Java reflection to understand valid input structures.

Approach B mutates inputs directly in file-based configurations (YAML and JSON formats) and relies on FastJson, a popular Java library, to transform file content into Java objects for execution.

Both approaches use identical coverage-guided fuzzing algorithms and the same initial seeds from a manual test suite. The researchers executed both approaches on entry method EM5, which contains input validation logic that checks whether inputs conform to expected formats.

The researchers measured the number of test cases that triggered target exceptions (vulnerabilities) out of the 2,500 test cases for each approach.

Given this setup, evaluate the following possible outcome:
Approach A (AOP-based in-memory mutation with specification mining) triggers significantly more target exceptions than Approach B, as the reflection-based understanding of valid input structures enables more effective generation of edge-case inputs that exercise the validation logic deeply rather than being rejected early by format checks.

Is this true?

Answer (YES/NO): NO